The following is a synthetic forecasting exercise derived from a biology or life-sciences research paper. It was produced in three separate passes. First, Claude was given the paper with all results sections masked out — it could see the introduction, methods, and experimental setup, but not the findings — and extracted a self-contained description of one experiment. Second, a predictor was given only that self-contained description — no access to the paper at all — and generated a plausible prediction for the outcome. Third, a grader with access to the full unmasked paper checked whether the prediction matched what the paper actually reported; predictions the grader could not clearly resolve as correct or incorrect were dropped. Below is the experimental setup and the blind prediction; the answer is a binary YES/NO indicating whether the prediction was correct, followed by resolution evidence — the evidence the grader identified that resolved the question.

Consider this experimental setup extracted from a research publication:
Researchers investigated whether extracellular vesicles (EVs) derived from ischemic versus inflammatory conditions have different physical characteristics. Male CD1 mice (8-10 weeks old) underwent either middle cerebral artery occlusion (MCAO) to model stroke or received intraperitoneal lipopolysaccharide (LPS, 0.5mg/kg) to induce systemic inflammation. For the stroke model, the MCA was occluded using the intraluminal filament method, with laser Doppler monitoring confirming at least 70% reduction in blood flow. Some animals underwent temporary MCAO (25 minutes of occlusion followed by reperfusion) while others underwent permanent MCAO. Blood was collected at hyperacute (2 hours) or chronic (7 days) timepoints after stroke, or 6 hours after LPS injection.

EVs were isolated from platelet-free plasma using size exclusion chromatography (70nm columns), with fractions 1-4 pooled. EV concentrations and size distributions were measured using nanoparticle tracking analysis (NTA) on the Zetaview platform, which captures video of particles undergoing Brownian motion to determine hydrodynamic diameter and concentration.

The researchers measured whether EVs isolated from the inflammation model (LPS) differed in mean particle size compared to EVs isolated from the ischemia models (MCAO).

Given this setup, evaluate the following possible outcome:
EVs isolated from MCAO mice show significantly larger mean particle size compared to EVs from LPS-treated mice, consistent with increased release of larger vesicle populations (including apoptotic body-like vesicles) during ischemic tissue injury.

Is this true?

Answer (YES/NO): NO